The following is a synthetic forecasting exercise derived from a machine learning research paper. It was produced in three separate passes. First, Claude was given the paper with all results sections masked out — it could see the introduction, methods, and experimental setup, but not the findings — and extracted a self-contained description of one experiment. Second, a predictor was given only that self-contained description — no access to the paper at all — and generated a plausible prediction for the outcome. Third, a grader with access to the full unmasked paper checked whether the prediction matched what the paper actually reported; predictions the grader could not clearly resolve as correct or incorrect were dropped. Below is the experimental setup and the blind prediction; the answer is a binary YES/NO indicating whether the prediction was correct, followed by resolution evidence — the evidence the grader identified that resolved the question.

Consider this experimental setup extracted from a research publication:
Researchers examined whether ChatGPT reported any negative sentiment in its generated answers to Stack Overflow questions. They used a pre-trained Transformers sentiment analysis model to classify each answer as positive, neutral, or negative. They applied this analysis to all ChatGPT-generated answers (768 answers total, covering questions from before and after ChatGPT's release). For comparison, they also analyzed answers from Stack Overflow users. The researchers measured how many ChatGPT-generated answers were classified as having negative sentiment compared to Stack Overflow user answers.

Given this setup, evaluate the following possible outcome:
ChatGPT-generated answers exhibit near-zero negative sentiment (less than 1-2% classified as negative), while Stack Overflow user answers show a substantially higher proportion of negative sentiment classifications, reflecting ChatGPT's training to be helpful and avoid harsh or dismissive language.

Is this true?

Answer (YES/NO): YES